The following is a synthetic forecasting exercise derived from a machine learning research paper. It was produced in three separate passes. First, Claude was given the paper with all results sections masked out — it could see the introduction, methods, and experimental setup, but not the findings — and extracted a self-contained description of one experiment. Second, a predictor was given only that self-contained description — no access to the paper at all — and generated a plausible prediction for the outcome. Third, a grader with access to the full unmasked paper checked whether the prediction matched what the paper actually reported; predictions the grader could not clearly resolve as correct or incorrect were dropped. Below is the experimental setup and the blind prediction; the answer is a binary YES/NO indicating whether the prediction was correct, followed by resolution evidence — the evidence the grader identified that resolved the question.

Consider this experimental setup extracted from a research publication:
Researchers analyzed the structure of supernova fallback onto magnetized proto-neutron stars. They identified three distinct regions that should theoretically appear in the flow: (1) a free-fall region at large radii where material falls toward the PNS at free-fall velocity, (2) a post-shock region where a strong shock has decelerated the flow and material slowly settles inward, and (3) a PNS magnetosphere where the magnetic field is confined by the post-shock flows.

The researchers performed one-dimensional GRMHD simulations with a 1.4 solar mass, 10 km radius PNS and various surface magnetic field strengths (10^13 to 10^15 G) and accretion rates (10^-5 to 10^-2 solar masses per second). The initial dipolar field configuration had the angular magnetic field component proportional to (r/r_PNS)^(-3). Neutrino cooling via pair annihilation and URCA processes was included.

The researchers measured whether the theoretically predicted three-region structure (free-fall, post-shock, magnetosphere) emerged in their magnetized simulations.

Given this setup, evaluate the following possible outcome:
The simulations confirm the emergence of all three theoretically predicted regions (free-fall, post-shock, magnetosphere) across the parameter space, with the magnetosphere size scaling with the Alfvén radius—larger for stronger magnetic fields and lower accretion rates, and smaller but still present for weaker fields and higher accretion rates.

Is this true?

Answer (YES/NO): YES